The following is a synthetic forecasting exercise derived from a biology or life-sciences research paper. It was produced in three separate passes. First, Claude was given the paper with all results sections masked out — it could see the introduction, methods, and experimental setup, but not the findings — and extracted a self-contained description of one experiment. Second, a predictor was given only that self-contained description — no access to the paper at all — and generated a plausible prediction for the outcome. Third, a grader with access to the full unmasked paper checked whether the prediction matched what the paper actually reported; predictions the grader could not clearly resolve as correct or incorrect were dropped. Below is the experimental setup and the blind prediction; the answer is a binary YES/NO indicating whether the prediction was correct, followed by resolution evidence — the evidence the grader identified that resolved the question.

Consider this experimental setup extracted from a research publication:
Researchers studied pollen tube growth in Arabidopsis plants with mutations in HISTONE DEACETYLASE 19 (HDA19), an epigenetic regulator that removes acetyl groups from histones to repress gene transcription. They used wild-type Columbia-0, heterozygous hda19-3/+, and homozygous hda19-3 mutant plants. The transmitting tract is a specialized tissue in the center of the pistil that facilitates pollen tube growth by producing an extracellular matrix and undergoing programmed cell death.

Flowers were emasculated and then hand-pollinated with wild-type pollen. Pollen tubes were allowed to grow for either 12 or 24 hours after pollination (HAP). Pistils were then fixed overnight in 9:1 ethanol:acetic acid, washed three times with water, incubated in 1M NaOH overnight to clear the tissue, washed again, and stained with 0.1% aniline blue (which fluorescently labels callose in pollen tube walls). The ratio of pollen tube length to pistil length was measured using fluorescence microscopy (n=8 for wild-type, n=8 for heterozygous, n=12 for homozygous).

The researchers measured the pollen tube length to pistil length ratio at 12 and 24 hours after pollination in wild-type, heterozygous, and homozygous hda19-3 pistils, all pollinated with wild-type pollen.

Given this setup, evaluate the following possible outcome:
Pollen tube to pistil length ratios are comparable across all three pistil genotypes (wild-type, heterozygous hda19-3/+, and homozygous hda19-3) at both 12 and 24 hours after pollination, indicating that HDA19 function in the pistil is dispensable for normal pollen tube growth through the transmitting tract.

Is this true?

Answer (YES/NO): NO